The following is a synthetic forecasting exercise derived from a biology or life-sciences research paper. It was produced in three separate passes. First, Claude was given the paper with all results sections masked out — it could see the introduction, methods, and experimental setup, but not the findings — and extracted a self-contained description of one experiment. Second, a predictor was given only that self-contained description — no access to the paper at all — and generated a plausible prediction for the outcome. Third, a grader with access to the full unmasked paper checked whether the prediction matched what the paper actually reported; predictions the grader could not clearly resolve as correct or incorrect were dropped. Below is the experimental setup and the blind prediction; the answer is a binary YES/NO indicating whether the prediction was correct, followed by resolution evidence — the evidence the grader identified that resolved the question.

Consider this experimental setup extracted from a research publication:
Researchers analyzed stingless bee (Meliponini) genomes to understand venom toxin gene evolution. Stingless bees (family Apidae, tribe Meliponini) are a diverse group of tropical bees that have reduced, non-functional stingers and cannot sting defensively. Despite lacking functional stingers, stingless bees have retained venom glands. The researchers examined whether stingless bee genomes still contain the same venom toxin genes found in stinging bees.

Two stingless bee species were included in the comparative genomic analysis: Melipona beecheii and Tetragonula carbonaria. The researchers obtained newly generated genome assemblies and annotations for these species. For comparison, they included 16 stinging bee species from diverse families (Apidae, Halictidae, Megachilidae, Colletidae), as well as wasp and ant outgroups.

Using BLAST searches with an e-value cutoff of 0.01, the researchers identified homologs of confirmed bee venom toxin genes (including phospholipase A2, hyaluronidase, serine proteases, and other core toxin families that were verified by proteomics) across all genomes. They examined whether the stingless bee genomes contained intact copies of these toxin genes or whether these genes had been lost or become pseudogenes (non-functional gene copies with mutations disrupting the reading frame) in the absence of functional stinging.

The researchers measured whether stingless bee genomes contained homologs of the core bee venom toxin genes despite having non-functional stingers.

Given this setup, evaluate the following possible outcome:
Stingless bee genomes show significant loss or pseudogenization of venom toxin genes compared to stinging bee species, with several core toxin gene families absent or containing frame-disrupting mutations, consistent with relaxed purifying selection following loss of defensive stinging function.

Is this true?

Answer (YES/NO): NO